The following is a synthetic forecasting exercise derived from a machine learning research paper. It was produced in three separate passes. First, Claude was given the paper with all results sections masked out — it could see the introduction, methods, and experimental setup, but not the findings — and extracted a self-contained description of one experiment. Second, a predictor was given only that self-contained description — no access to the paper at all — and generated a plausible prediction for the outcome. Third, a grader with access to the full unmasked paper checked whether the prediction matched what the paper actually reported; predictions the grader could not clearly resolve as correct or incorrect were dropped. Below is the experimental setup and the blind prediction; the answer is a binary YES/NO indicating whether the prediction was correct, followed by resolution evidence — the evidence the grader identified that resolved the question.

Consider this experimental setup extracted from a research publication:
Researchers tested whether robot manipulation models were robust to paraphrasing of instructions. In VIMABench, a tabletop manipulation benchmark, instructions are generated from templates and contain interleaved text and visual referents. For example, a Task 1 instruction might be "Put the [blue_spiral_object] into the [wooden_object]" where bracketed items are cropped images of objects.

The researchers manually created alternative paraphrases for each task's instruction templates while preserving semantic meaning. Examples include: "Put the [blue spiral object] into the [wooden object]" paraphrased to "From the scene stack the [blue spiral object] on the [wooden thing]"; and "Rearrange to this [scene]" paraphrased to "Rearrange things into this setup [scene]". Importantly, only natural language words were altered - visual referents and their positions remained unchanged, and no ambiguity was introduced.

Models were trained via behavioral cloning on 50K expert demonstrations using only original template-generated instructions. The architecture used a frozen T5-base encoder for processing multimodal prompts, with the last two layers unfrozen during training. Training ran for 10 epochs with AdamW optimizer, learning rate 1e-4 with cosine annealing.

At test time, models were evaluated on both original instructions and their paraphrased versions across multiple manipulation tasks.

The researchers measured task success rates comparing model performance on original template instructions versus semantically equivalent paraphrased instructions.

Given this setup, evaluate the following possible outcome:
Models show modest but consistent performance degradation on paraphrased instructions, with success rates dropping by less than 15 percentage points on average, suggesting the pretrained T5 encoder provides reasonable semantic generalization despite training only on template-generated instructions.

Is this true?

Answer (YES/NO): YES